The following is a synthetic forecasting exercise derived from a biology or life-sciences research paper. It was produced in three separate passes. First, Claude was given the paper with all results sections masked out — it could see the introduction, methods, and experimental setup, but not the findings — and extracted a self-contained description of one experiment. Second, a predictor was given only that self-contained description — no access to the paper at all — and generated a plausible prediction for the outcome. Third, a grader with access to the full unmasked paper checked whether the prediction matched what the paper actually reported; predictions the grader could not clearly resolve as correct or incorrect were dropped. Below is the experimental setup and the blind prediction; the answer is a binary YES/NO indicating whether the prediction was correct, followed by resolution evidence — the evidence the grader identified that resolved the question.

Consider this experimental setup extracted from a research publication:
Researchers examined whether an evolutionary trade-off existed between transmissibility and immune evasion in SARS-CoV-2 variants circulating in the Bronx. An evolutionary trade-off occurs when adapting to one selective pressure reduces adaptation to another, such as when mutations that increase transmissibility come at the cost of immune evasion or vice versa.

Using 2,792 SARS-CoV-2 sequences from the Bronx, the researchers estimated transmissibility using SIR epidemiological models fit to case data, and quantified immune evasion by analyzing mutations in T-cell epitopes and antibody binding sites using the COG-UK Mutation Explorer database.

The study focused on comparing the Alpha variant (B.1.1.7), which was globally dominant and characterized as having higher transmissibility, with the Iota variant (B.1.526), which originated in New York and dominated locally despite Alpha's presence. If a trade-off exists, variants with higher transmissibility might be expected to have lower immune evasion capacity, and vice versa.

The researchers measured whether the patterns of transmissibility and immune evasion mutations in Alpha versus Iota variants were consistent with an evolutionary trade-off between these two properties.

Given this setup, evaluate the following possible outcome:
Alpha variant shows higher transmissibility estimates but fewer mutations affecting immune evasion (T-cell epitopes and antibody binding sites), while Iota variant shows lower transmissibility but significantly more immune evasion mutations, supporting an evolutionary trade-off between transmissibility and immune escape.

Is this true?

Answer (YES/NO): YES